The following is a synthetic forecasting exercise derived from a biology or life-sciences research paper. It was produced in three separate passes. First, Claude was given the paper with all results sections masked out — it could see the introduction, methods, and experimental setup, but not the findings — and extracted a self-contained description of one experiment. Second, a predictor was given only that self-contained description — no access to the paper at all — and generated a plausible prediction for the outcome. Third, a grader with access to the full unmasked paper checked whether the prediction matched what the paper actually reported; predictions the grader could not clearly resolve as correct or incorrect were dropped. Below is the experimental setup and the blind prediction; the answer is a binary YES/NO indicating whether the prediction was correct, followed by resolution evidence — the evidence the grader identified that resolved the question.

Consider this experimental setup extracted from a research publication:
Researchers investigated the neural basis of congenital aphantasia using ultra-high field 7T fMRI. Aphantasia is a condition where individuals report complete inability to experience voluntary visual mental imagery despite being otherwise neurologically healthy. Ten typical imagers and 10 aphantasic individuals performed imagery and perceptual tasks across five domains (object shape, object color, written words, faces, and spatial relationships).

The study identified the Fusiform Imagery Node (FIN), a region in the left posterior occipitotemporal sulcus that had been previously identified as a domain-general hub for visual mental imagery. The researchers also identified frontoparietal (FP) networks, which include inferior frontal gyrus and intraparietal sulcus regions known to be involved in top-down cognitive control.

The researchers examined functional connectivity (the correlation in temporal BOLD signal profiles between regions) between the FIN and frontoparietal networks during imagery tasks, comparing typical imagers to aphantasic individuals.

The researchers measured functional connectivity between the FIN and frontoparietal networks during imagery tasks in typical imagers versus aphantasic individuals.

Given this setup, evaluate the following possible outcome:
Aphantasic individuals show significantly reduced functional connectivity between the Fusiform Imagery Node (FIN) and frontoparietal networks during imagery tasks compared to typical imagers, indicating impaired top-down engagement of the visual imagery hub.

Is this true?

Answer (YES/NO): YES